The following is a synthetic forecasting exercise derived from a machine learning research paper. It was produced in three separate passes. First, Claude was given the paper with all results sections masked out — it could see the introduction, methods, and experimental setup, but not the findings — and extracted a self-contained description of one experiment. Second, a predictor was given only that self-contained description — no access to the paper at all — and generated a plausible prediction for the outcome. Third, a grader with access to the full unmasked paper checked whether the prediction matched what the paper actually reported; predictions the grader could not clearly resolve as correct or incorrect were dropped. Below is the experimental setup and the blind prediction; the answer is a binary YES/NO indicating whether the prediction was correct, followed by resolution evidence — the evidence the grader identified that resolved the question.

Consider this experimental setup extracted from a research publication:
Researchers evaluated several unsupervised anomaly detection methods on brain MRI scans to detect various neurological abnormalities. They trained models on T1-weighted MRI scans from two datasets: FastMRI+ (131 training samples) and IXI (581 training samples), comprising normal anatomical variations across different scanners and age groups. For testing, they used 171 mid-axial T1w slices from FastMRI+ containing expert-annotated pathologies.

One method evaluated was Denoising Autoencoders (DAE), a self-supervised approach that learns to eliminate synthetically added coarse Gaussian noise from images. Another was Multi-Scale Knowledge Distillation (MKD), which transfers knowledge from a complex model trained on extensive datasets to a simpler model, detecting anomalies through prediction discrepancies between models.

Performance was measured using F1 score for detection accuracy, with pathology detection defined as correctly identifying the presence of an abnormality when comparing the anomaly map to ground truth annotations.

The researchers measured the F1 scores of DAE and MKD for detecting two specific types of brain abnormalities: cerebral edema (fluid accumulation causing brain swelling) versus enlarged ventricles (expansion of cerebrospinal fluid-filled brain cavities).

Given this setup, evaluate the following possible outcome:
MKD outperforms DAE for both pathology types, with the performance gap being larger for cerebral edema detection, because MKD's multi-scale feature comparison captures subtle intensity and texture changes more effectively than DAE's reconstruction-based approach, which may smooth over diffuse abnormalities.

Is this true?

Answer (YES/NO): NO